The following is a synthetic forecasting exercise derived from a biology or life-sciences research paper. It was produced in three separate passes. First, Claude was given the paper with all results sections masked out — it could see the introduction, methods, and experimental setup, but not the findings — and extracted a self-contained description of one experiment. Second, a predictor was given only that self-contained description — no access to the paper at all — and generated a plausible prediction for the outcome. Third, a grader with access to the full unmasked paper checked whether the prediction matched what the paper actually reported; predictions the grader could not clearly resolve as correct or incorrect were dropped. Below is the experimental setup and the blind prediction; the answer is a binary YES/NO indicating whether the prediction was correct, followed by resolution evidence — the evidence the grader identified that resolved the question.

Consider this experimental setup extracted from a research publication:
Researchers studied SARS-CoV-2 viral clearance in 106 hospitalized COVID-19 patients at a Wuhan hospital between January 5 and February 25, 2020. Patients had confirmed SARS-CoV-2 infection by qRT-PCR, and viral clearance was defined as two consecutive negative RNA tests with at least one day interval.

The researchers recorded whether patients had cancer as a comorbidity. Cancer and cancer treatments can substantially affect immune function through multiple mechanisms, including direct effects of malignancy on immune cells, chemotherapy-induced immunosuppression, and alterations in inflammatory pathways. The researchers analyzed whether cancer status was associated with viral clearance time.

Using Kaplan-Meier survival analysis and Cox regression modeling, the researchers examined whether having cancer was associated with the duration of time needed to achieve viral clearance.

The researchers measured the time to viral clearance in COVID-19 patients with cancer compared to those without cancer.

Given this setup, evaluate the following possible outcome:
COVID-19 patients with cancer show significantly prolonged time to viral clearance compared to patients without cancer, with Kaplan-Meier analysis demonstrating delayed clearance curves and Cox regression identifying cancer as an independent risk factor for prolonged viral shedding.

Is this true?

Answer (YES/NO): NO